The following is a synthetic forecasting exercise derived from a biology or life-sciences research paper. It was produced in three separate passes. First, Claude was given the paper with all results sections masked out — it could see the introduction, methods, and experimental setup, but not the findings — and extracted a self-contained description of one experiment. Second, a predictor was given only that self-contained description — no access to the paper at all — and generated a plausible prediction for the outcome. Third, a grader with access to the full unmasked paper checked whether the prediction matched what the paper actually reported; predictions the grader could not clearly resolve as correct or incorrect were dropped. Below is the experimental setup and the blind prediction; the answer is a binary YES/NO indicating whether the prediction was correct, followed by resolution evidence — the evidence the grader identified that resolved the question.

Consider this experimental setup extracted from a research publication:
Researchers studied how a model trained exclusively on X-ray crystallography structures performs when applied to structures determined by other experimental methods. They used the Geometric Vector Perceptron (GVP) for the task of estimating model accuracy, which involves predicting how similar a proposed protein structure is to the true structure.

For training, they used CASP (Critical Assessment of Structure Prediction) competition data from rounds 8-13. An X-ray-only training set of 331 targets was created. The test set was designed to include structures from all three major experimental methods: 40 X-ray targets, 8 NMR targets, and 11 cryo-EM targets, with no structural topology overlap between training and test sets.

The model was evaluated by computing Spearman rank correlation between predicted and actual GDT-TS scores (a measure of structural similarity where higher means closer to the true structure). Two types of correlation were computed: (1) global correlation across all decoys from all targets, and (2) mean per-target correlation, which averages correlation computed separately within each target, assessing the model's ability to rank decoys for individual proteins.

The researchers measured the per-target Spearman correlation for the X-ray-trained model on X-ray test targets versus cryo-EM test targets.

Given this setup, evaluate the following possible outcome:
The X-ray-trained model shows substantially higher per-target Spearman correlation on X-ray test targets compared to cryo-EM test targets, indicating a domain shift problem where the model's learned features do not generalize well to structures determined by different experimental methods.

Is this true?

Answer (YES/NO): YES